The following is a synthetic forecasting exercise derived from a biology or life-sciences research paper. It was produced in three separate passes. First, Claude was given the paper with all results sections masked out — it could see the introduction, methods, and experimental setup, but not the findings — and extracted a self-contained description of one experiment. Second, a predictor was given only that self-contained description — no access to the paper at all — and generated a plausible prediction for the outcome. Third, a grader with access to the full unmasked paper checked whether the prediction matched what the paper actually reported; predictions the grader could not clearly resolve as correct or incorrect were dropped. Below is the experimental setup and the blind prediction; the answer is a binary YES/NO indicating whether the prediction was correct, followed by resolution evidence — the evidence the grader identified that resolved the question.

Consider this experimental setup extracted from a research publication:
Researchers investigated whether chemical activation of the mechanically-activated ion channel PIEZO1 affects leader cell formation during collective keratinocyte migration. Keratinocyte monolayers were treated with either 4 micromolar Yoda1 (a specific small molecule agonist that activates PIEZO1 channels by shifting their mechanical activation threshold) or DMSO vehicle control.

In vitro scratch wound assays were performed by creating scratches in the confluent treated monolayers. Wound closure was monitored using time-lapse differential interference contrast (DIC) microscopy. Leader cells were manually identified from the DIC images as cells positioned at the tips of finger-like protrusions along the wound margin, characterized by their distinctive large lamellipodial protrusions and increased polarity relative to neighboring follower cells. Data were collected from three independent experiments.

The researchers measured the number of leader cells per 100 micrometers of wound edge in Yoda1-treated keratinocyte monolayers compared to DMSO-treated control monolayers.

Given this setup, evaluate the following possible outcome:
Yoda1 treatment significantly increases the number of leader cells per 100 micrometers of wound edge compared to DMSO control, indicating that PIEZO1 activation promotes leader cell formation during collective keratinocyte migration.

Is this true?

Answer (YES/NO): NO